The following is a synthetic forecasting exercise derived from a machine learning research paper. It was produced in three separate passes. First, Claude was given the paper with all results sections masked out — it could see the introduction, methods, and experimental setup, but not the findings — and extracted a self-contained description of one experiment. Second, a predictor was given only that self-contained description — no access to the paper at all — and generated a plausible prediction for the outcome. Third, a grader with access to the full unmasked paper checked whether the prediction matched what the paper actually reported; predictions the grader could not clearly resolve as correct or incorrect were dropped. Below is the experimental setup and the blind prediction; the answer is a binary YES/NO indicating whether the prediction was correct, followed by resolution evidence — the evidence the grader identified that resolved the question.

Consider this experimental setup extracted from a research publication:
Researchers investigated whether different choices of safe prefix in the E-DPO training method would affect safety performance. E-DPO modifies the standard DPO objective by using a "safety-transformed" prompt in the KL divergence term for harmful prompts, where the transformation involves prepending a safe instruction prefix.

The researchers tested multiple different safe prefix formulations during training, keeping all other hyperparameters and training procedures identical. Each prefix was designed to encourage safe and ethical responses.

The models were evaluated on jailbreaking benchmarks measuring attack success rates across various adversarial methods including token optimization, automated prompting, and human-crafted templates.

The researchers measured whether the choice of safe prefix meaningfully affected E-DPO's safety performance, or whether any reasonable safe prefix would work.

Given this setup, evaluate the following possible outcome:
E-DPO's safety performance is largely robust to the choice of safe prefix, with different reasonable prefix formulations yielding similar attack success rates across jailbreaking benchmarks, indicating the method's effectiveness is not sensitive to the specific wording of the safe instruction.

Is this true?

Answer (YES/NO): NO